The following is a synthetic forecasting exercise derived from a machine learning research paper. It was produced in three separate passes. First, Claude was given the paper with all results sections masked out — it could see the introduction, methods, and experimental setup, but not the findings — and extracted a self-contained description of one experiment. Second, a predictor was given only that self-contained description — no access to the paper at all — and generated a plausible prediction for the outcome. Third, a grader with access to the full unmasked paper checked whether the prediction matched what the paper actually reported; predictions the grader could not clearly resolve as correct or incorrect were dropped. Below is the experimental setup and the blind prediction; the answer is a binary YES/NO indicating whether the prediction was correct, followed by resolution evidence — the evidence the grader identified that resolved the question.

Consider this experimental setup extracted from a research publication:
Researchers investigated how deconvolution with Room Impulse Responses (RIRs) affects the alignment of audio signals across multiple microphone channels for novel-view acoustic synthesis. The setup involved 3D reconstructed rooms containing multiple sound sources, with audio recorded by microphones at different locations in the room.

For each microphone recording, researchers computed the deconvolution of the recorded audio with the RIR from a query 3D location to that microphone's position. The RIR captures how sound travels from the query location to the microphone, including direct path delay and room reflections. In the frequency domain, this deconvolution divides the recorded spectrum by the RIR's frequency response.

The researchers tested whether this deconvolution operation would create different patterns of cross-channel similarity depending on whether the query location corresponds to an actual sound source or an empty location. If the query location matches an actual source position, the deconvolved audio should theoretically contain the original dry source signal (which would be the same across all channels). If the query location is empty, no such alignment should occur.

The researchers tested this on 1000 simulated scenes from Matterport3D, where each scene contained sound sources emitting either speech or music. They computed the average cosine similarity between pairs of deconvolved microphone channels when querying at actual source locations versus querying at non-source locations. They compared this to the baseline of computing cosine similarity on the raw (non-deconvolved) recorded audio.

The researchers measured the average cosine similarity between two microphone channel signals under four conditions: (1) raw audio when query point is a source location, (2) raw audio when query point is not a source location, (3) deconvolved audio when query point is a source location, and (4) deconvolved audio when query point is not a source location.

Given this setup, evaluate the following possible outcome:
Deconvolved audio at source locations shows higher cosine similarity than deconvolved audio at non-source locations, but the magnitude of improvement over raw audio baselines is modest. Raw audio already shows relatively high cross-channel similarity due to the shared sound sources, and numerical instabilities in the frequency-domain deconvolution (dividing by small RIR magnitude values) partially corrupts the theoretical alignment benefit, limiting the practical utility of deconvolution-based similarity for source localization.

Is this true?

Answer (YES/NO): NO